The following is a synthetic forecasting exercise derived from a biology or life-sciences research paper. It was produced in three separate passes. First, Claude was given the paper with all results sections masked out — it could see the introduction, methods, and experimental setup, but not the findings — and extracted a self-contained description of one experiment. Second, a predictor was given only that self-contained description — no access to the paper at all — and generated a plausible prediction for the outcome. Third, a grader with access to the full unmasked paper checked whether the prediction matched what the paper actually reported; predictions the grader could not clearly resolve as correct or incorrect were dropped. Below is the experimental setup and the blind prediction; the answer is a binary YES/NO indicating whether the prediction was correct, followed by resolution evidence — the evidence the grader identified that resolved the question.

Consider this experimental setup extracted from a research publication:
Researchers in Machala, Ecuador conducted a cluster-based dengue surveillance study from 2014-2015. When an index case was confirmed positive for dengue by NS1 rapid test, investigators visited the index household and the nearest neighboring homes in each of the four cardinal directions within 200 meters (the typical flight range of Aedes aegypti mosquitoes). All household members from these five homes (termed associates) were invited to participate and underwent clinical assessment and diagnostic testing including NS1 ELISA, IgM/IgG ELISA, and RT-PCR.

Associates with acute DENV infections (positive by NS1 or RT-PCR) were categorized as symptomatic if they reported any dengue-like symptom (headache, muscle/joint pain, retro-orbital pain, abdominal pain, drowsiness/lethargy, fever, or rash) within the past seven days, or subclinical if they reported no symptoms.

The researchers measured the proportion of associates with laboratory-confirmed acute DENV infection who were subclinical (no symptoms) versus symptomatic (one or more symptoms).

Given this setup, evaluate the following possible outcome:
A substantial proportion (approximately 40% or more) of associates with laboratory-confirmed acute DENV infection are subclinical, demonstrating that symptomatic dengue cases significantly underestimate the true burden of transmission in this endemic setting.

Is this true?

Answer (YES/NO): NO